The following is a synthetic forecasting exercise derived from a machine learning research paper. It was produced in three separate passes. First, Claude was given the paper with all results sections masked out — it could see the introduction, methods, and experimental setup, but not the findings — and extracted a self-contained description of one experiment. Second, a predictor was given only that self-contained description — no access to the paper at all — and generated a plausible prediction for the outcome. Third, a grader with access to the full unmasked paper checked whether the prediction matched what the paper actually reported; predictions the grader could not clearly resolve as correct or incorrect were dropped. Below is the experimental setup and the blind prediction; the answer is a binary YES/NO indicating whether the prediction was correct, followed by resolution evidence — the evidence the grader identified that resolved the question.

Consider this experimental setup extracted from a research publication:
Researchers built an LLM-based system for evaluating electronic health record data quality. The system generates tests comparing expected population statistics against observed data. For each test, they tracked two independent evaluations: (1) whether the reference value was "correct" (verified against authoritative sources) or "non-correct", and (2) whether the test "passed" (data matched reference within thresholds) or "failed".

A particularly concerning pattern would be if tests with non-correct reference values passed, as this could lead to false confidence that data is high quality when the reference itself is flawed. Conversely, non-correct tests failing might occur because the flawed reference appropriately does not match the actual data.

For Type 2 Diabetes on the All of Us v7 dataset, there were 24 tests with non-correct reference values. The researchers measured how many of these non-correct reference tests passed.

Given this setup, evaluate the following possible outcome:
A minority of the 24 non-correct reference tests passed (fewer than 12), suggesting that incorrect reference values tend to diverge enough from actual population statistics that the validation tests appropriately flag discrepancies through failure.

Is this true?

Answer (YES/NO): YES